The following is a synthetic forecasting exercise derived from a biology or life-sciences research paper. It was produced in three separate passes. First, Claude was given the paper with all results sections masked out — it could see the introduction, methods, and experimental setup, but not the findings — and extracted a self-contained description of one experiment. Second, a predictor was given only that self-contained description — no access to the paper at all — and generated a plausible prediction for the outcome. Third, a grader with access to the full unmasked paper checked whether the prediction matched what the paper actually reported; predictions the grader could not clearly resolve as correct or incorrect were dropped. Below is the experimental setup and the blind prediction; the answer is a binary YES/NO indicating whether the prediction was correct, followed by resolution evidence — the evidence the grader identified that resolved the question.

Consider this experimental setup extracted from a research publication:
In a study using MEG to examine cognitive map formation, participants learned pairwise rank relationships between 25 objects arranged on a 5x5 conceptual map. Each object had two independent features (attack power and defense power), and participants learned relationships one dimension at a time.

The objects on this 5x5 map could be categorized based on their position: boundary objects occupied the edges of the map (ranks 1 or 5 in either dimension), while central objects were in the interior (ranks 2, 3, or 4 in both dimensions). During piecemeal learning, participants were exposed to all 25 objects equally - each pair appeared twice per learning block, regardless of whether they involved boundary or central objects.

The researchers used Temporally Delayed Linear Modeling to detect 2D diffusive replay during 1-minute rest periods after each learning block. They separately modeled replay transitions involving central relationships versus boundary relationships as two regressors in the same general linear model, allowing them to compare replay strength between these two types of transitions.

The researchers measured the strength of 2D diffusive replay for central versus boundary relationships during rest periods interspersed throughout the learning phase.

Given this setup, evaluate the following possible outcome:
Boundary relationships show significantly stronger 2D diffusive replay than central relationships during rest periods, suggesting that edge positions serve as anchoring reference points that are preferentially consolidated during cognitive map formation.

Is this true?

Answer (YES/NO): NO